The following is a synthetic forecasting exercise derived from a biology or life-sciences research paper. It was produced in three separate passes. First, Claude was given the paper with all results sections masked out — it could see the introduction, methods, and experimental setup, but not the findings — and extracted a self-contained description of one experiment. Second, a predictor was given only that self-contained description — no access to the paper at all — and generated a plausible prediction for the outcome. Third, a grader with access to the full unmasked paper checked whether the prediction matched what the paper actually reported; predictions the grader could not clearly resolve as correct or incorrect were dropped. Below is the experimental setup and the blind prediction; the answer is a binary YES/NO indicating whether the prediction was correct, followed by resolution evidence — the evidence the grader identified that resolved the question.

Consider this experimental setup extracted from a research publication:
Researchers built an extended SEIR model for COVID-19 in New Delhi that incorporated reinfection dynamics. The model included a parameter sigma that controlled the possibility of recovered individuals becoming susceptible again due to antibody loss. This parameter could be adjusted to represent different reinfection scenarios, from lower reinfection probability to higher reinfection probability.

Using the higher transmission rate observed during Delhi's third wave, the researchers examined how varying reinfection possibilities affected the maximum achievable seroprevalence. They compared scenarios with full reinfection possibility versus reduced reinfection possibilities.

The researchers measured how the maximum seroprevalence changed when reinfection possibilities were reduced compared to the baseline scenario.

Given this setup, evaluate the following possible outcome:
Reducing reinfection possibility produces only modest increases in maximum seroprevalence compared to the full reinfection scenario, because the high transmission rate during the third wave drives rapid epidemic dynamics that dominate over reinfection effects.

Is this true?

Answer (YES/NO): NO